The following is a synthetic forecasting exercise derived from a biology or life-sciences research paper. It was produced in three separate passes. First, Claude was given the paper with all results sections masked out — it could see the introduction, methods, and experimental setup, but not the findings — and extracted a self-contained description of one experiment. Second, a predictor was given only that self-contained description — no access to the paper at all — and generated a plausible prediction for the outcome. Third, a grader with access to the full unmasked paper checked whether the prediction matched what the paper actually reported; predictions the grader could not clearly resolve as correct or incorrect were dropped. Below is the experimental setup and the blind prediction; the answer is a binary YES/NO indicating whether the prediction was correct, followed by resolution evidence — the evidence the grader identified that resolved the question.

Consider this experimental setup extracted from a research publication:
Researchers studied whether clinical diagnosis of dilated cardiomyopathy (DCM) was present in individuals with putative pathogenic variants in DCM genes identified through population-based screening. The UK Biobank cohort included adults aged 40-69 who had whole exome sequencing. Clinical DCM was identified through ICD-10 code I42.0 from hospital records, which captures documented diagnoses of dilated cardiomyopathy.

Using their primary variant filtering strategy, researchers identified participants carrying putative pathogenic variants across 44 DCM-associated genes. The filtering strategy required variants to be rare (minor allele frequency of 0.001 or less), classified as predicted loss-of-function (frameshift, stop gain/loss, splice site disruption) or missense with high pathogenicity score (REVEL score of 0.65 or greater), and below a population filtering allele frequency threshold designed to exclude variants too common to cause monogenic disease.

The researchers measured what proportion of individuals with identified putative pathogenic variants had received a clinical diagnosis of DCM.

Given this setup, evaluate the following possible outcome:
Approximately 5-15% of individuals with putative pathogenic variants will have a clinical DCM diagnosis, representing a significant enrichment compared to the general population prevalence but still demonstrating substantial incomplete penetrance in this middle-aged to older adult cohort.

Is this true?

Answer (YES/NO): NO